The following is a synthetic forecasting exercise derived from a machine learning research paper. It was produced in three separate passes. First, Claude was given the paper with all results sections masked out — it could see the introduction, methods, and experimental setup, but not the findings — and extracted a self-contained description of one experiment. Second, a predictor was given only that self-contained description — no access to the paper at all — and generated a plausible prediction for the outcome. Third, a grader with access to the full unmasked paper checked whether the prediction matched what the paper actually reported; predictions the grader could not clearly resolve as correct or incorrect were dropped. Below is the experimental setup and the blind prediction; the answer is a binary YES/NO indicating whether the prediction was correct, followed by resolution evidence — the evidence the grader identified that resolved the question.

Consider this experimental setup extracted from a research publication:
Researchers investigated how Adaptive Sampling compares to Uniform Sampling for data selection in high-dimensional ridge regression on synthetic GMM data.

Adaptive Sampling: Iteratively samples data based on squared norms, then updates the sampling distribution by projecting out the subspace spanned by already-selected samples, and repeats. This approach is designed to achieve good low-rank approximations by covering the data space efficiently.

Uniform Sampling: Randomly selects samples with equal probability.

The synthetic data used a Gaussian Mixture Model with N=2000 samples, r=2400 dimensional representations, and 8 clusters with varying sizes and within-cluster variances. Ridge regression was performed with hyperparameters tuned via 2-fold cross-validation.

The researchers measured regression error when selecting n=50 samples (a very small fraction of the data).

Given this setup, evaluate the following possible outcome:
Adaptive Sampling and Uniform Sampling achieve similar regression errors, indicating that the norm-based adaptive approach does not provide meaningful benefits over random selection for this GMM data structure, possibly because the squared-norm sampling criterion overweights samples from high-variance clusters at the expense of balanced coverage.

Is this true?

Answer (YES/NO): NO